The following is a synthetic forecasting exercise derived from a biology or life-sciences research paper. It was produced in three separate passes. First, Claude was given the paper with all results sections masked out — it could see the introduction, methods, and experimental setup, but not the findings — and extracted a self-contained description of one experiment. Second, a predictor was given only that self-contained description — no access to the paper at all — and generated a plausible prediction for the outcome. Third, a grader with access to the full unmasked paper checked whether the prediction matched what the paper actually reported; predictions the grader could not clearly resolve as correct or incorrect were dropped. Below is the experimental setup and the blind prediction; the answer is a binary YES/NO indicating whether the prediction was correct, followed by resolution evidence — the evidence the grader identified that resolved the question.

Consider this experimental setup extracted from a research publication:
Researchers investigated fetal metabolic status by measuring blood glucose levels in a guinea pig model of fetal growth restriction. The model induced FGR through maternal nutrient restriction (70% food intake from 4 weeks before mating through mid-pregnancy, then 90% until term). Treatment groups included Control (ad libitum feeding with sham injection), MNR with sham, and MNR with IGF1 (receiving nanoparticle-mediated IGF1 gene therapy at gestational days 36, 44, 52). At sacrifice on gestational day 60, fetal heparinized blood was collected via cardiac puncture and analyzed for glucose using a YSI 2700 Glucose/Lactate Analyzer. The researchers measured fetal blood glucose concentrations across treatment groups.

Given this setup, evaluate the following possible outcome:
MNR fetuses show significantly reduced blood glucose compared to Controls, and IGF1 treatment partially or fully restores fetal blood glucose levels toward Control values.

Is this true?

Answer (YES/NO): YES